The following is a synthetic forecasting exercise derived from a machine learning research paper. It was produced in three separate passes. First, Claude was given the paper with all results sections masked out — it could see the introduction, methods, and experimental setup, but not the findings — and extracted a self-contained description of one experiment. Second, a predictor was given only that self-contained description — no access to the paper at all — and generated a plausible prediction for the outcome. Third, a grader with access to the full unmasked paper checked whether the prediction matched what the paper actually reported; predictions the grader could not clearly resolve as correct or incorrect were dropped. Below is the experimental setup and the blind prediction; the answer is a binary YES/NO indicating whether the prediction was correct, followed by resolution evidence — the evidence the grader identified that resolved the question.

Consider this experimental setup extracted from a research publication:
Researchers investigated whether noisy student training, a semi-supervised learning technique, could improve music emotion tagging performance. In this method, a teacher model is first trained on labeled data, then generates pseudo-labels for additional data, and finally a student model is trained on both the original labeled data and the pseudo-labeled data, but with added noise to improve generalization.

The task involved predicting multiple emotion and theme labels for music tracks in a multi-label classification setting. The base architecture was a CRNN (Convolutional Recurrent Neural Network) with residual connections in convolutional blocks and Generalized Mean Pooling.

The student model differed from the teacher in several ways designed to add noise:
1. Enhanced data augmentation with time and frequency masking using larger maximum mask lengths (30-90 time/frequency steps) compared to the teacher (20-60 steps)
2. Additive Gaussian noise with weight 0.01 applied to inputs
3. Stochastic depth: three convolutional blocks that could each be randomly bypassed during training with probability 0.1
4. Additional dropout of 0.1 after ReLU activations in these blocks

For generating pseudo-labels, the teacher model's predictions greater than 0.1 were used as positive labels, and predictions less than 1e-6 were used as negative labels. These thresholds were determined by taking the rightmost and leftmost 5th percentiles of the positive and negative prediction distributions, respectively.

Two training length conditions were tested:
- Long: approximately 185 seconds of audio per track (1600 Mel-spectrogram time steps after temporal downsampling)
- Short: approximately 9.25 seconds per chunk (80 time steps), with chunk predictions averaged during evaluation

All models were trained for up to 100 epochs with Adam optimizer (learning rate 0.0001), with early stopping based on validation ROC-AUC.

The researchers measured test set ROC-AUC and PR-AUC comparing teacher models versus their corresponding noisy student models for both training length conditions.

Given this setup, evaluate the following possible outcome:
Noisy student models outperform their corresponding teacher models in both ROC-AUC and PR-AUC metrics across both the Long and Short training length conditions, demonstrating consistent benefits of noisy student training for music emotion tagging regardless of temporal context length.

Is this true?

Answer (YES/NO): NO